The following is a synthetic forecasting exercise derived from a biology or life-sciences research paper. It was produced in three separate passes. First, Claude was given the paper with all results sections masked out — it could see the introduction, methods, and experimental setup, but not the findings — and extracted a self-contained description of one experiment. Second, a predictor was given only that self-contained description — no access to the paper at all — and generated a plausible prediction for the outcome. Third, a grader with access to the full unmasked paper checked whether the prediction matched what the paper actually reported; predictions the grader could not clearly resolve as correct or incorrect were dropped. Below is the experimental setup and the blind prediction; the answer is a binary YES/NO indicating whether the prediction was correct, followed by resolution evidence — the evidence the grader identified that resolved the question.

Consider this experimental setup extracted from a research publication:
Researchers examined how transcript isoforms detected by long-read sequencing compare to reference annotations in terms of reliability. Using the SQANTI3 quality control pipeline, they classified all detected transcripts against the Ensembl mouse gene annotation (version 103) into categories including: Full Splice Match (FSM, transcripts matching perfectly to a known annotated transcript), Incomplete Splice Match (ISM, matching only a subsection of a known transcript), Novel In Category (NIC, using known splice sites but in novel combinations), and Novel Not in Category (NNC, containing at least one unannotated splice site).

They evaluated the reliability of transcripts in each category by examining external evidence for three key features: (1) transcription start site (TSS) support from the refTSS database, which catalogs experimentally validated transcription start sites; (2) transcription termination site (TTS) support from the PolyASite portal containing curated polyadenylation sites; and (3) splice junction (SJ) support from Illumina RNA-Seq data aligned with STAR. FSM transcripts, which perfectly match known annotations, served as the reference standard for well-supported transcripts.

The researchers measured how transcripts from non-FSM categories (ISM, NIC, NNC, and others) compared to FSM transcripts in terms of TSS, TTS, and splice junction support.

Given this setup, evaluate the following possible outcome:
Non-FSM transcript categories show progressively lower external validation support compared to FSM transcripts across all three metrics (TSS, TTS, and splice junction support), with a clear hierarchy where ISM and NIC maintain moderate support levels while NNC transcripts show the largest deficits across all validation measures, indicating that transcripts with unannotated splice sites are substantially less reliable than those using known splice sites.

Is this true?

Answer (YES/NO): NO